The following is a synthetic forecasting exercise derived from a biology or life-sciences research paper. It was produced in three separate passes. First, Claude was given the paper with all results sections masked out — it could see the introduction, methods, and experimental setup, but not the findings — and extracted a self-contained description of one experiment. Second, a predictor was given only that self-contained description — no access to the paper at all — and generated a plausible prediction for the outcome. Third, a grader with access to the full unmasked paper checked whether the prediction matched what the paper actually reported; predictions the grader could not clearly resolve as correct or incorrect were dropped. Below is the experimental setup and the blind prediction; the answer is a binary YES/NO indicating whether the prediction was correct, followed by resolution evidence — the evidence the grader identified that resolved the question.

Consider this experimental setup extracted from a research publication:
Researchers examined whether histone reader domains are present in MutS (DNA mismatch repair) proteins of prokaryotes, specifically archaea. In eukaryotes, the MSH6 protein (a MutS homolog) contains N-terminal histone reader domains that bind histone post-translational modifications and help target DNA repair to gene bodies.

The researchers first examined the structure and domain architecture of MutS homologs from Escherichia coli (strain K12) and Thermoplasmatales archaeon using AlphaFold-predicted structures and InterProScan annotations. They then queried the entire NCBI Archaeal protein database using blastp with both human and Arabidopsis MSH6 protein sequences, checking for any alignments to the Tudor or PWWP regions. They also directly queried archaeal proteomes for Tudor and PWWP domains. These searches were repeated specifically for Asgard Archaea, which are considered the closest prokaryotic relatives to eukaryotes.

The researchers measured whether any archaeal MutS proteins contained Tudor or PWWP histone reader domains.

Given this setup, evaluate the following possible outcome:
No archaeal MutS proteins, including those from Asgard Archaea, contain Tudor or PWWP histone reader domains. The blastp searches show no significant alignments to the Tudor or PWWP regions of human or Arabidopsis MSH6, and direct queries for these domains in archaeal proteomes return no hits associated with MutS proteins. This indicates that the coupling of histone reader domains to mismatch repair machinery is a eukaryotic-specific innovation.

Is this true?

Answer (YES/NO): YES